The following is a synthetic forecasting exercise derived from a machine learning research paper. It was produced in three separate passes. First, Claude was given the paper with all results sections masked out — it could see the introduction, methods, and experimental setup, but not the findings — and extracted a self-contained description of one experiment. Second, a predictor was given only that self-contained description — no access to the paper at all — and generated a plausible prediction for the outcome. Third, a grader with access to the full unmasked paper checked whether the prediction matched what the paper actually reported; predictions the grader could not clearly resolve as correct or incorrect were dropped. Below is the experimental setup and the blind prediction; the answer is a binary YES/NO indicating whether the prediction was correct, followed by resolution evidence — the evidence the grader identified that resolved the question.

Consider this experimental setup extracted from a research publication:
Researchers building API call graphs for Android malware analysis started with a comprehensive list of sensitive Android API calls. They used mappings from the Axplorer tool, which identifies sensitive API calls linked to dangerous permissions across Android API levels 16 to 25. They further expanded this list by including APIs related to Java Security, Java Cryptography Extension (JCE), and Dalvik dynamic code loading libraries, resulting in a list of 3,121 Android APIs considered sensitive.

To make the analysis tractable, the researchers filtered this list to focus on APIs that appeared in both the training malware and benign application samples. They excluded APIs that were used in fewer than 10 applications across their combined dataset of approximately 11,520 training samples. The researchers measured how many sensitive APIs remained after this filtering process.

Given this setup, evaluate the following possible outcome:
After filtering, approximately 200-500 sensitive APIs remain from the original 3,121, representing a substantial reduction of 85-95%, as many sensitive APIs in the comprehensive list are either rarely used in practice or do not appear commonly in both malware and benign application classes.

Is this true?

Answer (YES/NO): NO